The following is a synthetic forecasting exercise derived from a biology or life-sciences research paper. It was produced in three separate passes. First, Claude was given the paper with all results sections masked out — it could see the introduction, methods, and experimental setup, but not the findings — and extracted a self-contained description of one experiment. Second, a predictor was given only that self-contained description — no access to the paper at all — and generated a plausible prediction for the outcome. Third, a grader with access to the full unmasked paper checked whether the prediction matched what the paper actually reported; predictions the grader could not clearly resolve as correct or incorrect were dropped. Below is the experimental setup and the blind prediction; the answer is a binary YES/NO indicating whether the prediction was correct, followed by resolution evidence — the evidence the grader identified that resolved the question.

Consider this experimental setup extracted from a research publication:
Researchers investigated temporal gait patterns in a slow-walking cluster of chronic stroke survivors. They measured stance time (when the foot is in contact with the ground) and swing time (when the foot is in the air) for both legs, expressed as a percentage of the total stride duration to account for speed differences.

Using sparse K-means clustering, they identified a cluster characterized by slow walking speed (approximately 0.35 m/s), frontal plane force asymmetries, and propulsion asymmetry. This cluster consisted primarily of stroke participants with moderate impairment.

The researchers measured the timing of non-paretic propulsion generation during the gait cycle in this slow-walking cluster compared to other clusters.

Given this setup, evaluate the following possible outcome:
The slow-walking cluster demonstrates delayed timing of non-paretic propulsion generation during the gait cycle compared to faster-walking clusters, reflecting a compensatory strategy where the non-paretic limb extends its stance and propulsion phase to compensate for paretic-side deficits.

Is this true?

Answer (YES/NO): YES